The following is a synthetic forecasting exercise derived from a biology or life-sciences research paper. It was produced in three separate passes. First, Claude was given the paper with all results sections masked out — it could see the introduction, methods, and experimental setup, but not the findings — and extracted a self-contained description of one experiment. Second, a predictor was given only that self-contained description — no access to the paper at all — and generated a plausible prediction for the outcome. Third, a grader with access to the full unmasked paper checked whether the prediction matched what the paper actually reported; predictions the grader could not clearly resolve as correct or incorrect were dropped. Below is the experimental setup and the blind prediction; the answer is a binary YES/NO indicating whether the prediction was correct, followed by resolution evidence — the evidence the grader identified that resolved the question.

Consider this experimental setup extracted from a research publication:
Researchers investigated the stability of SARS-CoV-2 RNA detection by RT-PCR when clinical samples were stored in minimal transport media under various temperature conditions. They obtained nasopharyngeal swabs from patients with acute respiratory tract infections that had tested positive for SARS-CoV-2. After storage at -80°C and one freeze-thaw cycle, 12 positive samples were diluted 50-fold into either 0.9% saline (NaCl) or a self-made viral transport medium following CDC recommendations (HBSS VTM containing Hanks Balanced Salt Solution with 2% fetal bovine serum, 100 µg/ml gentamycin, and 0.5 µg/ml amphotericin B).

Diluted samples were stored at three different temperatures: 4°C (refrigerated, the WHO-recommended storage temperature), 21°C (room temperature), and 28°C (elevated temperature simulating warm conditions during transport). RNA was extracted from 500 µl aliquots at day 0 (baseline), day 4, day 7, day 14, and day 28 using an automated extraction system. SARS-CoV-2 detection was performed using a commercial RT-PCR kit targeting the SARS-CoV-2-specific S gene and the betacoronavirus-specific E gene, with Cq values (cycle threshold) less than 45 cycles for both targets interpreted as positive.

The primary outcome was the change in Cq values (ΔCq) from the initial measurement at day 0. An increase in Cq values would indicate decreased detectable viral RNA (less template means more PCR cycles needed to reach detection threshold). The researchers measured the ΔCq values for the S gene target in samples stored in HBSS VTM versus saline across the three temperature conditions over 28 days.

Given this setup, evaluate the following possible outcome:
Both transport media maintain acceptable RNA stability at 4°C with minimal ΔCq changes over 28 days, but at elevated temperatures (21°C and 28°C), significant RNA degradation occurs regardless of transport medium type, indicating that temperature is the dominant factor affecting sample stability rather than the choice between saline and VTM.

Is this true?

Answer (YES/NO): NO